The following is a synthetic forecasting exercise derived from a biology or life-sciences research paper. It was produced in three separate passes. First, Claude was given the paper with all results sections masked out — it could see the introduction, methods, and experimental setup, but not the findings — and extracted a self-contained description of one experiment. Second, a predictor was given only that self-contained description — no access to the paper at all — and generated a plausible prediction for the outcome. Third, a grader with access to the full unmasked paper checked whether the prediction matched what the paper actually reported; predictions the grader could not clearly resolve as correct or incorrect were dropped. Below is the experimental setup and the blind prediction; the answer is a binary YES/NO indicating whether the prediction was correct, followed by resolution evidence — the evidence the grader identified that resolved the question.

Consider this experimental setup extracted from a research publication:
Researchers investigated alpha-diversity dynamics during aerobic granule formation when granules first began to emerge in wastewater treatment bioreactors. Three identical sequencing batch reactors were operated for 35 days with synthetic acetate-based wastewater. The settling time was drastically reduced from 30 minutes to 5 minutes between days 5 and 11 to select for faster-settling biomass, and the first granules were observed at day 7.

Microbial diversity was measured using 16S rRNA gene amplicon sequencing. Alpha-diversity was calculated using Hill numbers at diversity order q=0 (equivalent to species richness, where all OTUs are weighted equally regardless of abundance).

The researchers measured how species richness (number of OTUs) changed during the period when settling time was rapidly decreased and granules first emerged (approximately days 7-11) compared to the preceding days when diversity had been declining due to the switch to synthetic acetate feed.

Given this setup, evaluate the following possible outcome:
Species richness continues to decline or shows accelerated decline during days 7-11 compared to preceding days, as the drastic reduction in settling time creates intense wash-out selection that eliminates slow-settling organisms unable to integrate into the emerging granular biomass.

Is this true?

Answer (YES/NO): NO